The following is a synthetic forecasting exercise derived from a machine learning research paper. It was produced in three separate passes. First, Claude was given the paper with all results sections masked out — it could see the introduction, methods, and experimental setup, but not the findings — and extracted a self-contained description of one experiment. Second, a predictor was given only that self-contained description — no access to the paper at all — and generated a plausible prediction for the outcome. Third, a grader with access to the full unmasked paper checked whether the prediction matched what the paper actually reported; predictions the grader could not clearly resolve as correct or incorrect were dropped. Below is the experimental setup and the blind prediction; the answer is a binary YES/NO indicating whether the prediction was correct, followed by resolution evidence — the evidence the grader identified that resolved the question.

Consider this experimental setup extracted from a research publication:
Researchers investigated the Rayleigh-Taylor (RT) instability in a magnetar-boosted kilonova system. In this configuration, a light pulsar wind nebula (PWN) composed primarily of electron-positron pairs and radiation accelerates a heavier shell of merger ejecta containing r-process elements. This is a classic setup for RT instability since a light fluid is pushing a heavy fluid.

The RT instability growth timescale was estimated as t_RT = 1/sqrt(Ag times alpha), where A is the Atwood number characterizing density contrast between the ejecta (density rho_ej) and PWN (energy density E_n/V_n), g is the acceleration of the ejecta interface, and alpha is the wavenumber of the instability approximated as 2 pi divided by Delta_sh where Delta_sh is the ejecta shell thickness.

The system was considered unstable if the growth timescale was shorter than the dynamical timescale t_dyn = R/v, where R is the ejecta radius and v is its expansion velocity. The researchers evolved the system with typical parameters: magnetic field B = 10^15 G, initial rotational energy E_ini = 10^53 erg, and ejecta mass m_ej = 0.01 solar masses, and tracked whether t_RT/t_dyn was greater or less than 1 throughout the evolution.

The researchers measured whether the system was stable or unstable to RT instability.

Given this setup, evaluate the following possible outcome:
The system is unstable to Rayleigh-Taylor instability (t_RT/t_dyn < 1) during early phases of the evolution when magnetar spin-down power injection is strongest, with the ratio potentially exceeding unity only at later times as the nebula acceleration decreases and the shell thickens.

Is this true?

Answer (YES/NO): YES